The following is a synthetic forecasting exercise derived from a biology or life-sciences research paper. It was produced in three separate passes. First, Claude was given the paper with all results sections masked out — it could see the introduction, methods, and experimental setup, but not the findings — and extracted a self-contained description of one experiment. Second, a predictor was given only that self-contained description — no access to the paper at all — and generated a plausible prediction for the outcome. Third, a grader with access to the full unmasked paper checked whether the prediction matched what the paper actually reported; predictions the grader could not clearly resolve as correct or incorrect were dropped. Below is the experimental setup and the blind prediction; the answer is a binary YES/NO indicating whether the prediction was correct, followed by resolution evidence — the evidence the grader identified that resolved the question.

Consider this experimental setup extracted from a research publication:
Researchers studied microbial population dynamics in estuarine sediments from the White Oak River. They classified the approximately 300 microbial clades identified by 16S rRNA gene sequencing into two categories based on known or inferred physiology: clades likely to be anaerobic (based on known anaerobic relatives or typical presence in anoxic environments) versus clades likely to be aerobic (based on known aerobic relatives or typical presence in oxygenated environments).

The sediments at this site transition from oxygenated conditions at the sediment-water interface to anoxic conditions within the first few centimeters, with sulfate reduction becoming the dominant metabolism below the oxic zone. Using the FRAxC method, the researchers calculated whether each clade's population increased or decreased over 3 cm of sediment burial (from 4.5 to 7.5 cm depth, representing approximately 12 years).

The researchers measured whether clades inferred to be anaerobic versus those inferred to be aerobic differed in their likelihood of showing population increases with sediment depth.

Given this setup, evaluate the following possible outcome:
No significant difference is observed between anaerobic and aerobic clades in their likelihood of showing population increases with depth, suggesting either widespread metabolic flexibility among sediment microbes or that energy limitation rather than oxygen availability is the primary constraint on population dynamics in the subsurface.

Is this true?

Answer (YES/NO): NO